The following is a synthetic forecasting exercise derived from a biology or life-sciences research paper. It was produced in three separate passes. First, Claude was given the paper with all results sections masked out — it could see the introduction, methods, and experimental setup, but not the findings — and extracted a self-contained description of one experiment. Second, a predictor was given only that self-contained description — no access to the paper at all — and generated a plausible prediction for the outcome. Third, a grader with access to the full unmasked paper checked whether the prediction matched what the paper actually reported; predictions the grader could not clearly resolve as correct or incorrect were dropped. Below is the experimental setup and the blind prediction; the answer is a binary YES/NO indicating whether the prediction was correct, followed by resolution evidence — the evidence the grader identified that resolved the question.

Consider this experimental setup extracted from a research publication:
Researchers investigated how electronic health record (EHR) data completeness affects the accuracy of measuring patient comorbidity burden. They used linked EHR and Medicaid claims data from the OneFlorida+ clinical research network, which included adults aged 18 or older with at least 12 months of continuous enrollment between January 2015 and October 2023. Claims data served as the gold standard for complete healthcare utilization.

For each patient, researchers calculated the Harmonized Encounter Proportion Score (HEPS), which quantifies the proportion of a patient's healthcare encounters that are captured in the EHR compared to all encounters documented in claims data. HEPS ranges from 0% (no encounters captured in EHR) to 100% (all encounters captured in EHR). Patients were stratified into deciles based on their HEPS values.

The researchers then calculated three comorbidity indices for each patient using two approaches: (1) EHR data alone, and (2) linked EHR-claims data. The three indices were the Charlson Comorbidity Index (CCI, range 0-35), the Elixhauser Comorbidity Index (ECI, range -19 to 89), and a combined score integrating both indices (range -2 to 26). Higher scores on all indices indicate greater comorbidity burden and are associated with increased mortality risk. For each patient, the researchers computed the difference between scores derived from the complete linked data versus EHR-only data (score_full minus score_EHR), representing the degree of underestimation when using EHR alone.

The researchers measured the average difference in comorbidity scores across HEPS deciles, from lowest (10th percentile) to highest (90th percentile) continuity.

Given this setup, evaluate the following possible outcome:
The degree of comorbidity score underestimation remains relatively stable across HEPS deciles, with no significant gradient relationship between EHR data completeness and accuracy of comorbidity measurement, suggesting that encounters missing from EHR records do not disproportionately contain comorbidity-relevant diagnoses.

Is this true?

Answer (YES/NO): NO